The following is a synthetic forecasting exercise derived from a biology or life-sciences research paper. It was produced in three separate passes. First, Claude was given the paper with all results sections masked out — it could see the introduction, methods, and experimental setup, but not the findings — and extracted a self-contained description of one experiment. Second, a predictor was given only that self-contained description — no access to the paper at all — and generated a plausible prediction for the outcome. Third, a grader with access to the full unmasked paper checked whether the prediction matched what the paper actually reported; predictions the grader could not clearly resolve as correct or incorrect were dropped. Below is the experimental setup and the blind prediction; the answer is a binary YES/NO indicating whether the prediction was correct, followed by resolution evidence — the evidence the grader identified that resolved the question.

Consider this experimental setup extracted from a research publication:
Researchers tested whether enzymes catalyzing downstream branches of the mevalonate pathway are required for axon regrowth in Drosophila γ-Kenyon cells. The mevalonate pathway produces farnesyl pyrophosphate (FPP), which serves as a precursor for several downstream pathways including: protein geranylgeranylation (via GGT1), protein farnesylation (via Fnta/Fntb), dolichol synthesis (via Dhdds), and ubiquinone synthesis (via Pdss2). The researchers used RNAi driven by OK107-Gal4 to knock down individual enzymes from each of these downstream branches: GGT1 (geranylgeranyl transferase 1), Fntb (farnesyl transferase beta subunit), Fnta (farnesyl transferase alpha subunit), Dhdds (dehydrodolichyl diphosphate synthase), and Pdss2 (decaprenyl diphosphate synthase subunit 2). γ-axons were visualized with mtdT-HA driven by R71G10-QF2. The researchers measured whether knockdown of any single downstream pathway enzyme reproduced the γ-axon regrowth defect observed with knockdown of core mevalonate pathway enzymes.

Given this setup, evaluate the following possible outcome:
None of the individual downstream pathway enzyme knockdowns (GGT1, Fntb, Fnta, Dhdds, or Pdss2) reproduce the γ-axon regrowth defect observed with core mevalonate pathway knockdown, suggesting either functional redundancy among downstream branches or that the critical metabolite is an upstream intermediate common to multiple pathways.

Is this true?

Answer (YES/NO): YES